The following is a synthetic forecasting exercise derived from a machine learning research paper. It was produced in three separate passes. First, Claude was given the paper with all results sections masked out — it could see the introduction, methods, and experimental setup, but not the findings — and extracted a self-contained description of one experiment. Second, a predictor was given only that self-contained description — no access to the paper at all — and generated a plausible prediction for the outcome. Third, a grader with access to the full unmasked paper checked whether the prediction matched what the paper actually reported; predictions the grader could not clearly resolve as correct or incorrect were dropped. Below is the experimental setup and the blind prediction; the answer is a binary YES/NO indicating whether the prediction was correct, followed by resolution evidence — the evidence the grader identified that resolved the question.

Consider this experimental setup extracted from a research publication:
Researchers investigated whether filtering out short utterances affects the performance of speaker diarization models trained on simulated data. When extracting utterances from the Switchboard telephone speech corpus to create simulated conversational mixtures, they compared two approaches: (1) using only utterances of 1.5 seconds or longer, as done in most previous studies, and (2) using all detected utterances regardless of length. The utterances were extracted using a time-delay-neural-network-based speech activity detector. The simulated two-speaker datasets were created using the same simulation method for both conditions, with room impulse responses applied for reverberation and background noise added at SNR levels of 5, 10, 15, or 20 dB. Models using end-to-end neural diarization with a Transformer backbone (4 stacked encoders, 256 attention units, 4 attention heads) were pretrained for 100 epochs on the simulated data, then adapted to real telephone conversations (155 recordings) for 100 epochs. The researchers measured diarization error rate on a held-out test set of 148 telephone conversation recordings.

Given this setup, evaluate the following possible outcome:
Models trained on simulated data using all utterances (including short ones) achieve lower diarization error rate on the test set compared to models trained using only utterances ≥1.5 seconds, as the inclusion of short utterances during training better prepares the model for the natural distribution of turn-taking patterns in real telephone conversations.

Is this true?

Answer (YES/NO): NO